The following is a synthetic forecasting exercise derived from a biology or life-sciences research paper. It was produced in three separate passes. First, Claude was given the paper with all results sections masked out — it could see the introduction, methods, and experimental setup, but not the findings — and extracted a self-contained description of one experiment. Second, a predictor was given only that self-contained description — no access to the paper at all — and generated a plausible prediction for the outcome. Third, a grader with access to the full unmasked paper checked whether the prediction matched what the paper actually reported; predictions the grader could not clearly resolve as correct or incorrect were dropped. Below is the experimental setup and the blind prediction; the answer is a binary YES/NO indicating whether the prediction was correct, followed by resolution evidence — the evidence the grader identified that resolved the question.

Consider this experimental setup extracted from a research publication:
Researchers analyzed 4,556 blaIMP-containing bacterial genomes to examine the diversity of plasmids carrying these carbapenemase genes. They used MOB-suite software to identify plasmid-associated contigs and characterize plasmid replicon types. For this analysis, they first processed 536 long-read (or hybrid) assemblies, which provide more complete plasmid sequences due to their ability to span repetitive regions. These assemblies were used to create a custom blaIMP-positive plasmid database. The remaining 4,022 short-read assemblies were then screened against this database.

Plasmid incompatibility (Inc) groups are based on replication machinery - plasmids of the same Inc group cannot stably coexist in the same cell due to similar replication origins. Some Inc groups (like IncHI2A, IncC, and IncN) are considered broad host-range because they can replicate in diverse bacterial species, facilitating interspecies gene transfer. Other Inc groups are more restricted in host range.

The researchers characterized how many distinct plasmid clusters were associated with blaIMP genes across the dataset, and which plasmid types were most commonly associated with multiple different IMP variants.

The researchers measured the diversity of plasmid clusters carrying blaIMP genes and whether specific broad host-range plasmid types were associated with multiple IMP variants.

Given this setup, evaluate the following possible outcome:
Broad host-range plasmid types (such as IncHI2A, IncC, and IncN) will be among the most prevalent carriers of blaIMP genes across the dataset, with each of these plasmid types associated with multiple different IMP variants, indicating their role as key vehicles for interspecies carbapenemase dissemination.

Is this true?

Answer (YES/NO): YES